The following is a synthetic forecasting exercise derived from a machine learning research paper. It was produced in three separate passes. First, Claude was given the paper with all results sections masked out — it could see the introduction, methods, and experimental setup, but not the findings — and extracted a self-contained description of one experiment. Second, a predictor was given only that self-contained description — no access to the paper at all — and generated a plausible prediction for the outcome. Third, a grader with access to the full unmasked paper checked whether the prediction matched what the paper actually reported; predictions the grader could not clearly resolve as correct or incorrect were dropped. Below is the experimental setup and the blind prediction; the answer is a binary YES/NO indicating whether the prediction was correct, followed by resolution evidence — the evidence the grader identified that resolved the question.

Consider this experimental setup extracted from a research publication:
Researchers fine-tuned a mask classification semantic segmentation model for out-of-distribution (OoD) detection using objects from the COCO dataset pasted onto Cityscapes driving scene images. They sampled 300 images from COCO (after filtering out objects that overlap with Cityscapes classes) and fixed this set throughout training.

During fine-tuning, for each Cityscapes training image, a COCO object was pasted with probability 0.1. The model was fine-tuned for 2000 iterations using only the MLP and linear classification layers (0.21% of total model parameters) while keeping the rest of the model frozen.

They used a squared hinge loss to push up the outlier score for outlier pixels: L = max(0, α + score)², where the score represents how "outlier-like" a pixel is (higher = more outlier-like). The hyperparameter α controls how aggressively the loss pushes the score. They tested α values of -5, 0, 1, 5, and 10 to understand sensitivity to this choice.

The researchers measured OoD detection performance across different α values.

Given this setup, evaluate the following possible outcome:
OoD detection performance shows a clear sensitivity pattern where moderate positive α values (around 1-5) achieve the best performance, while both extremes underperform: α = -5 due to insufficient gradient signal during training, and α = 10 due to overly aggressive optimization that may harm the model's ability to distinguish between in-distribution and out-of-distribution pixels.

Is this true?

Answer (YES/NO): NO